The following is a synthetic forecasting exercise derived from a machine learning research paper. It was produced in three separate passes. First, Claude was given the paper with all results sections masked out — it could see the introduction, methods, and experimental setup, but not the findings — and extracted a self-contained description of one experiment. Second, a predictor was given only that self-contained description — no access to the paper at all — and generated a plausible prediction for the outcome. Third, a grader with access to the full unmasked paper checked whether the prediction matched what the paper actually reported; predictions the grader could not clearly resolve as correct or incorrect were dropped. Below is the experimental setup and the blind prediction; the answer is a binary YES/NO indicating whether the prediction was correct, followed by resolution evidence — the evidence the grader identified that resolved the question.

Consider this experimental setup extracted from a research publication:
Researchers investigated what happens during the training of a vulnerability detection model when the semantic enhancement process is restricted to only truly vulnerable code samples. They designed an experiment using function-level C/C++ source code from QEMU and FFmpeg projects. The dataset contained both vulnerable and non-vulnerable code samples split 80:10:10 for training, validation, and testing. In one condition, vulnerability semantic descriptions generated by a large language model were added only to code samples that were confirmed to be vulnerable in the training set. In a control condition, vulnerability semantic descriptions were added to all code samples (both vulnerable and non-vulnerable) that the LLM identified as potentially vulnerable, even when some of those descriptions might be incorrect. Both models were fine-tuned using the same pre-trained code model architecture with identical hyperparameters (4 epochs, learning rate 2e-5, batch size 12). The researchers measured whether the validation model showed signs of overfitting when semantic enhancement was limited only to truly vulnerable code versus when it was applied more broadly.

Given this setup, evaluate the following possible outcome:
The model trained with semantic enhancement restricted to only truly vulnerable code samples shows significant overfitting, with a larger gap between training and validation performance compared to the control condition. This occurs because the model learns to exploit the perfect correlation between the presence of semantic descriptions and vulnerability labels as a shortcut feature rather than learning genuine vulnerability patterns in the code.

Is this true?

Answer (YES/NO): YES